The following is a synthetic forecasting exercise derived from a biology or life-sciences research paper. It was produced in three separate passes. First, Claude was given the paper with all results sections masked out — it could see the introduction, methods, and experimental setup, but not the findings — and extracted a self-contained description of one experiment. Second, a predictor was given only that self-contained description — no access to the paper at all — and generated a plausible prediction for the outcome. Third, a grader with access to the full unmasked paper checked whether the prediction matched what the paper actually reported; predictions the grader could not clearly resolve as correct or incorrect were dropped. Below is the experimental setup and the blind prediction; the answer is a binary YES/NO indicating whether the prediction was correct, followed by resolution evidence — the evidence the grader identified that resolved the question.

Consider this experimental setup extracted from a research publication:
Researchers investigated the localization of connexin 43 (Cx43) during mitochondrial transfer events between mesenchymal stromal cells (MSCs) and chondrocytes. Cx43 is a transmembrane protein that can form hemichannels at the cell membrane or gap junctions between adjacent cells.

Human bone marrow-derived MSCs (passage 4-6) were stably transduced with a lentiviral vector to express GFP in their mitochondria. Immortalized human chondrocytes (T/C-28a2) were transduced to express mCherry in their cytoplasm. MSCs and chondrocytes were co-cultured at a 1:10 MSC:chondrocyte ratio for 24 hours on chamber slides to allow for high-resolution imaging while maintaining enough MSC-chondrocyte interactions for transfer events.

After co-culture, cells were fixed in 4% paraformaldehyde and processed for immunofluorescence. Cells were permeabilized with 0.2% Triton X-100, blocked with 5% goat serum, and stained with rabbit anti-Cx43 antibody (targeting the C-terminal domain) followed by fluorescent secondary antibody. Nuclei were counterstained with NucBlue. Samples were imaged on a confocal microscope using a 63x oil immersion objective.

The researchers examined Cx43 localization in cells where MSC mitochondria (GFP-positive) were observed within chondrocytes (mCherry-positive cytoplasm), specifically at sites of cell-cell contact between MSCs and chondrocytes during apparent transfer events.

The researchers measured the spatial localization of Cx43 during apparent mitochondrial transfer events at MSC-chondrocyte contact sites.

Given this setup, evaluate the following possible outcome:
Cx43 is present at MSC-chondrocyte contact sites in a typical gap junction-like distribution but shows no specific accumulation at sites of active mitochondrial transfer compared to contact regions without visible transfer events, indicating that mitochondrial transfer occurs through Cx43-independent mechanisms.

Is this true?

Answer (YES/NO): NO